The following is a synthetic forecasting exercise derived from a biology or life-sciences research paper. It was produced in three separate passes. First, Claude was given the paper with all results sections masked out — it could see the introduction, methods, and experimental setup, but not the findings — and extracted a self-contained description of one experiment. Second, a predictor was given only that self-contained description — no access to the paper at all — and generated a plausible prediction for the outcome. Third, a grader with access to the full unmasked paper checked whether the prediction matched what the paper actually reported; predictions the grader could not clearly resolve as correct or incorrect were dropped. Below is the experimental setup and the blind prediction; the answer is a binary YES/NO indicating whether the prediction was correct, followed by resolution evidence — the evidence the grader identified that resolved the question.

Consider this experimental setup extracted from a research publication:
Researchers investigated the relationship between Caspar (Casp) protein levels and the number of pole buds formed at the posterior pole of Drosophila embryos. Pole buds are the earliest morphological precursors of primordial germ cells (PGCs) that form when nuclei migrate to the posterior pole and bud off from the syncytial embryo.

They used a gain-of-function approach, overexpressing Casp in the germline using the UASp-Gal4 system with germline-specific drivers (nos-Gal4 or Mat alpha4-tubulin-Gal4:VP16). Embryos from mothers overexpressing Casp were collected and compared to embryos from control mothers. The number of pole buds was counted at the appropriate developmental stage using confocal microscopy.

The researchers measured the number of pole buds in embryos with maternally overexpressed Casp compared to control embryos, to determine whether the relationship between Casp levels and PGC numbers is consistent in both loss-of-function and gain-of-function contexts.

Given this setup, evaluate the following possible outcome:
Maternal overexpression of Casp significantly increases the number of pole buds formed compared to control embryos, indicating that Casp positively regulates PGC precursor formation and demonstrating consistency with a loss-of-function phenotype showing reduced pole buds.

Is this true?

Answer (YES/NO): YES